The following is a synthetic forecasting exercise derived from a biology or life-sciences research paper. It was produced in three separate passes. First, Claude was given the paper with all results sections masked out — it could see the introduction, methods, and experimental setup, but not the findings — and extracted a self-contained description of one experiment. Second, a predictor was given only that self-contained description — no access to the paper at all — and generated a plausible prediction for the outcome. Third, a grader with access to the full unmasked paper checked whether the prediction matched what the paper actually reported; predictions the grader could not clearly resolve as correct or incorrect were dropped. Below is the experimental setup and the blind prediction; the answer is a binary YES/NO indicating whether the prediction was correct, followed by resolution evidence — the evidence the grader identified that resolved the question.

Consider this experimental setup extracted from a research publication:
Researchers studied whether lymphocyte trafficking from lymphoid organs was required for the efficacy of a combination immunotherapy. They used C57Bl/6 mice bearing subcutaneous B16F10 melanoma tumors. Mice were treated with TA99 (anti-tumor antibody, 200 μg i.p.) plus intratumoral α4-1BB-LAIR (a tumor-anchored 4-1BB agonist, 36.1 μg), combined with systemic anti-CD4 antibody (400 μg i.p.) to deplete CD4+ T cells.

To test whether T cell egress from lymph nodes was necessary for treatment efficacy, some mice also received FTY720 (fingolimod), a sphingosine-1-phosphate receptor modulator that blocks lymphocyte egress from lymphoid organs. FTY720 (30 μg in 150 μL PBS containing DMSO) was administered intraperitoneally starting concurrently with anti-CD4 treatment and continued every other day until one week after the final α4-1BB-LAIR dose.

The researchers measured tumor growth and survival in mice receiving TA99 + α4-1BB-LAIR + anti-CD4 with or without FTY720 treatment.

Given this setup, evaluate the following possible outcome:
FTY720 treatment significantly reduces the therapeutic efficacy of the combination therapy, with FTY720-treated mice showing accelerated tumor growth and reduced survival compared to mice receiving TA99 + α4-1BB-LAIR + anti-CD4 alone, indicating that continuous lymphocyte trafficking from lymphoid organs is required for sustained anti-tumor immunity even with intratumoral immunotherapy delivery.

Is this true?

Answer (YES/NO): YES